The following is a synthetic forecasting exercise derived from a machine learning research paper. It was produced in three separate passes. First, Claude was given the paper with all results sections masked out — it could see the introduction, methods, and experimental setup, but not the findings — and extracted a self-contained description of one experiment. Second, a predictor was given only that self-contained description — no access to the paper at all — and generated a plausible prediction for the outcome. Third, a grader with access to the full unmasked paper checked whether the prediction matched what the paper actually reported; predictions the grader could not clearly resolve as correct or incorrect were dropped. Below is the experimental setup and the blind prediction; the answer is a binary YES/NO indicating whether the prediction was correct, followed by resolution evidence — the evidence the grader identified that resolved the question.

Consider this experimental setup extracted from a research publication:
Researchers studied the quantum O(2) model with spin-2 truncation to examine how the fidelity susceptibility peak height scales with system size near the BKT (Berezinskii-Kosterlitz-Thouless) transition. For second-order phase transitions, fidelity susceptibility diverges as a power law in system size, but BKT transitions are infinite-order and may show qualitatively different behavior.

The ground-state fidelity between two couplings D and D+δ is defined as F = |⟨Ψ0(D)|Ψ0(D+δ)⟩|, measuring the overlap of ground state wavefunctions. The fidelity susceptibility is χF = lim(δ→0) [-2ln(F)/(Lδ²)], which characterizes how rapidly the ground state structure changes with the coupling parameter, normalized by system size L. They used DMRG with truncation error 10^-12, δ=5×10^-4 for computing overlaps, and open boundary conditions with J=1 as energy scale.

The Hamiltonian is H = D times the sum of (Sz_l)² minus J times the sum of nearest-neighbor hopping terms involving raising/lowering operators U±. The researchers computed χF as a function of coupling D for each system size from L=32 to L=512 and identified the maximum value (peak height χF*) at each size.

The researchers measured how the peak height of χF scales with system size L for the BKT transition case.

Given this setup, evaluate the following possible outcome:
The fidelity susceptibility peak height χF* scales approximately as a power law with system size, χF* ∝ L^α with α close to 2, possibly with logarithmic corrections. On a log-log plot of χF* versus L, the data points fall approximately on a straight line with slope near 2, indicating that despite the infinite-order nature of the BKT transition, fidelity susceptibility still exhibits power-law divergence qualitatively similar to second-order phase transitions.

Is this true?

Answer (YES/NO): NO